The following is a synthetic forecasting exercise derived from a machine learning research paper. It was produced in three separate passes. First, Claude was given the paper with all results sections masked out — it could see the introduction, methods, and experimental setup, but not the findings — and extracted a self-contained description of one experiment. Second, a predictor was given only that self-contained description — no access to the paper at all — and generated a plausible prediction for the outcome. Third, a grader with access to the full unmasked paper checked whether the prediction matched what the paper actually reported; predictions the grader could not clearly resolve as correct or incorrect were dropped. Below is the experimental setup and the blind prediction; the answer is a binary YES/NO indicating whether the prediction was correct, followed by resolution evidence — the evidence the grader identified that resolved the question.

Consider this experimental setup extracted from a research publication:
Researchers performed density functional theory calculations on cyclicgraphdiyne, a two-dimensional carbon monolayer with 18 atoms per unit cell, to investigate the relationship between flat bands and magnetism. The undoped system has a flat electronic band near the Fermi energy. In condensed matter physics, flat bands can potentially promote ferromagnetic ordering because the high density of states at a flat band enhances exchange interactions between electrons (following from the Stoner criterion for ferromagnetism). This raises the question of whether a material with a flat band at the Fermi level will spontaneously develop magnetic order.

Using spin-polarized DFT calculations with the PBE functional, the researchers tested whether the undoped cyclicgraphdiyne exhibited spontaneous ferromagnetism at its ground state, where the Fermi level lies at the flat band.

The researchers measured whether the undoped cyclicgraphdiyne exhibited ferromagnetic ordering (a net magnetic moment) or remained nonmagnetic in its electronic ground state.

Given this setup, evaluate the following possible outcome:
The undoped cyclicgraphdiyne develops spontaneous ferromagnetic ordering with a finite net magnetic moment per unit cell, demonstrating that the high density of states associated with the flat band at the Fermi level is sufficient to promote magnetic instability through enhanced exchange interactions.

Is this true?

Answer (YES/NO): NO